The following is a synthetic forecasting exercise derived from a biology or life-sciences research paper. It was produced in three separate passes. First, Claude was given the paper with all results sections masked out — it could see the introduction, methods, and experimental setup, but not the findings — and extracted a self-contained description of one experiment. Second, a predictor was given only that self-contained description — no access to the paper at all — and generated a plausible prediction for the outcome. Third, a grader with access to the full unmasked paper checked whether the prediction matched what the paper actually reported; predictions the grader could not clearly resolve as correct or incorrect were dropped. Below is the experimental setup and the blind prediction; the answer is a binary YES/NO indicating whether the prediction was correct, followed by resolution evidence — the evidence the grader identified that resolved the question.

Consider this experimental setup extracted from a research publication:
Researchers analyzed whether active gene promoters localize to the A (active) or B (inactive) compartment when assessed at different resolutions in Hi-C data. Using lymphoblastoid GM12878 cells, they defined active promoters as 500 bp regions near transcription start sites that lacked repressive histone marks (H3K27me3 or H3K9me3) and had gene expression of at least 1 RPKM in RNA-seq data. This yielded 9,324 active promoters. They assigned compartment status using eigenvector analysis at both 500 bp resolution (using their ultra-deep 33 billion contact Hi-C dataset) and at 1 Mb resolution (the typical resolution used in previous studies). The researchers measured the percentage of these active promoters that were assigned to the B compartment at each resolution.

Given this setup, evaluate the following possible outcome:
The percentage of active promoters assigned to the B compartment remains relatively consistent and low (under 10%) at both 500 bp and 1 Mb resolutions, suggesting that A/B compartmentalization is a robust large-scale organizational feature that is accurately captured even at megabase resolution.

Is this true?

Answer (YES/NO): NO